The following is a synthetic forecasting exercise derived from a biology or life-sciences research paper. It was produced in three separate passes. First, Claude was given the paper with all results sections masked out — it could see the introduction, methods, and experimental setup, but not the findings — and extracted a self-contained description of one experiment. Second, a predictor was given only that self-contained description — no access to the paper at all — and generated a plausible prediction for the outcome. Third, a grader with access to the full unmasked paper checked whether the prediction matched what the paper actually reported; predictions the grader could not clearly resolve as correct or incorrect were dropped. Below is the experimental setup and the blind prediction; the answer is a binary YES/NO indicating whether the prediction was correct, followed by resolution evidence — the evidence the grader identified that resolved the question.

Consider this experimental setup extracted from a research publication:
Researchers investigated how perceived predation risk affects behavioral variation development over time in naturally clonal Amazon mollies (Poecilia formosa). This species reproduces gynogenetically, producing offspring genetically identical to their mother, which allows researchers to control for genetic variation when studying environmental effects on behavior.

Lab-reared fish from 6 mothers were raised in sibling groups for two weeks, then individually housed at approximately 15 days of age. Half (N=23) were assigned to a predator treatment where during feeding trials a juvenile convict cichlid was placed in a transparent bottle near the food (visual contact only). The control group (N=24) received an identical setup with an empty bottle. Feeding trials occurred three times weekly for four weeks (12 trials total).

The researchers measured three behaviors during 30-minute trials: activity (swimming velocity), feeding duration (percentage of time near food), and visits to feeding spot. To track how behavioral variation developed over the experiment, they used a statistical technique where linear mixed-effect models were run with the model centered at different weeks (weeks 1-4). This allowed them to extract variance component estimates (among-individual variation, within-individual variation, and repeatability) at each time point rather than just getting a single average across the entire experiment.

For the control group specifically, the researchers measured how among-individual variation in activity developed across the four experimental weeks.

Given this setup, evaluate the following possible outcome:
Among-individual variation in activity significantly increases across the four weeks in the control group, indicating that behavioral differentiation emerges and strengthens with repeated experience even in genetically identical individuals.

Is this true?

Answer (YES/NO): NO